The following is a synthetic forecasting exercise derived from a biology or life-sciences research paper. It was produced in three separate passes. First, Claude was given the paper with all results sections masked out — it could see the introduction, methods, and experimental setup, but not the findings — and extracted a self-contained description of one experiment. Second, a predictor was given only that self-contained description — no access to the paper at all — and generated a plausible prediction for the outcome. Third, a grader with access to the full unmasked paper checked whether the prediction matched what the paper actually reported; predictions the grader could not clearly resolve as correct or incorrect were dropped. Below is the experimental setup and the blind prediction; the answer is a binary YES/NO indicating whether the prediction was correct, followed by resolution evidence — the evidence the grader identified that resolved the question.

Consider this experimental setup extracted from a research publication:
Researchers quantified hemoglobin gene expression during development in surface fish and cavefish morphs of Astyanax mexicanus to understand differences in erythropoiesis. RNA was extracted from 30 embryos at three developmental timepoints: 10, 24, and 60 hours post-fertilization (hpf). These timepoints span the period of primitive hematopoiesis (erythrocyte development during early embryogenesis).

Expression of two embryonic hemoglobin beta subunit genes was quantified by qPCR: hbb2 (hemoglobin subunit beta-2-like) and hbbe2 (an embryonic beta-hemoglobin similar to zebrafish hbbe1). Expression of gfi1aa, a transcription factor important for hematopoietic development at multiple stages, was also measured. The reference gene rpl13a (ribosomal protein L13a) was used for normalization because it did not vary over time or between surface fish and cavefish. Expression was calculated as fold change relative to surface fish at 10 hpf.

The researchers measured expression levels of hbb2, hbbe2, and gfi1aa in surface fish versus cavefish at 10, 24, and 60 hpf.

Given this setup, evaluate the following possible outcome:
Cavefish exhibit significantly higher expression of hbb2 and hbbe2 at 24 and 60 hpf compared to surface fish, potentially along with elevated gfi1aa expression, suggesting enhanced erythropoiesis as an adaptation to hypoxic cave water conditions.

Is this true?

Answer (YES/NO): NO